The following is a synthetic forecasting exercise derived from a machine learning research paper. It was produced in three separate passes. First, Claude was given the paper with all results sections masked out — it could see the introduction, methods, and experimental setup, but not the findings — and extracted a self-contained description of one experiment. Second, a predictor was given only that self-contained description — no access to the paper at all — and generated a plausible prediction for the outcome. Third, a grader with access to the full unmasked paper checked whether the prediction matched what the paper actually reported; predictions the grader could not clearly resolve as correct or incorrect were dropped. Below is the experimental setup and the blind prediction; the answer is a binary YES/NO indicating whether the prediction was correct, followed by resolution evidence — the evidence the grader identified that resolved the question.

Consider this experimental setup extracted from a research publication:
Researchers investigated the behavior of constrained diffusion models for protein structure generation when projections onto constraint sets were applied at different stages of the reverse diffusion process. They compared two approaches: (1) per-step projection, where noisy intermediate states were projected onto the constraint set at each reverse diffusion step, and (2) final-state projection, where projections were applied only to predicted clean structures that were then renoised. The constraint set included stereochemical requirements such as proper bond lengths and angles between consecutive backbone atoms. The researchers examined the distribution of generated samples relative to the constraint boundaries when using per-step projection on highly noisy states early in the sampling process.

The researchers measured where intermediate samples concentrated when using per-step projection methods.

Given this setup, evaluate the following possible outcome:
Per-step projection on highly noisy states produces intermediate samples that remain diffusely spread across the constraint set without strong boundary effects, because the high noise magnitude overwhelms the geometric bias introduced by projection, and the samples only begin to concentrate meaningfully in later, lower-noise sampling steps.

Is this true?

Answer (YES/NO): NO